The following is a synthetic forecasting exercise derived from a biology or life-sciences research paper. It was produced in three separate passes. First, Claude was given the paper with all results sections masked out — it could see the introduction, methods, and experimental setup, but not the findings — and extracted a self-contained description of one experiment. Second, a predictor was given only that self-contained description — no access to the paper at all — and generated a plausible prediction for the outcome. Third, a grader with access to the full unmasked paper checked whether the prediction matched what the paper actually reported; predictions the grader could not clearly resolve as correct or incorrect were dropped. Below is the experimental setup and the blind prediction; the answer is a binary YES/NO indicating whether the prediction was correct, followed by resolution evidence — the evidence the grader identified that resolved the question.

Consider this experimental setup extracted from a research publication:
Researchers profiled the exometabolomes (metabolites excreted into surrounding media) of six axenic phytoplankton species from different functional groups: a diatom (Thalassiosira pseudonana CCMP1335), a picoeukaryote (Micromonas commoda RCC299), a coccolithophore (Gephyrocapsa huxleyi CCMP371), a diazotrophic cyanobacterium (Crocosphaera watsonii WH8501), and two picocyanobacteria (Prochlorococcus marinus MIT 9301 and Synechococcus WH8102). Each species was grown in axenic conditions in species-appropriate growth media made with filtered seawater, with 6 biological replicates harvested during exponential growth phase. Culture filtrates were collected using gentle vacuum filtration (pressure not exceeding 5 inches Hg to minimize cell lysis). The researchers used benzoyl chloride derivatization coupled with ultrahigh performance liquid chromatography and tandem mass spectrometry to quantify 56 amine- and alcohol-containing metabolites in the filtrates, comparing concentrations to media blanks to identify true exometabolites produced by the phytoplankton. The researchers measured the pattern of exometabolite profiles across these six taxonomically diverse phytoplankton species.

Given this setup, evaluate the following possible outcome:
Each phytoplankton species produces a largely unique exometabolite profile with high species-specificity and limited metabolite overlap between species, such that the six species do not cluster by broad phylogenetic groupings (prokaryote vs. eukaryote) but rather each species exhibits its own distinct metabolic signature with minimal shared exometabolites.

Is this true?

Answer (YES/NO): NO